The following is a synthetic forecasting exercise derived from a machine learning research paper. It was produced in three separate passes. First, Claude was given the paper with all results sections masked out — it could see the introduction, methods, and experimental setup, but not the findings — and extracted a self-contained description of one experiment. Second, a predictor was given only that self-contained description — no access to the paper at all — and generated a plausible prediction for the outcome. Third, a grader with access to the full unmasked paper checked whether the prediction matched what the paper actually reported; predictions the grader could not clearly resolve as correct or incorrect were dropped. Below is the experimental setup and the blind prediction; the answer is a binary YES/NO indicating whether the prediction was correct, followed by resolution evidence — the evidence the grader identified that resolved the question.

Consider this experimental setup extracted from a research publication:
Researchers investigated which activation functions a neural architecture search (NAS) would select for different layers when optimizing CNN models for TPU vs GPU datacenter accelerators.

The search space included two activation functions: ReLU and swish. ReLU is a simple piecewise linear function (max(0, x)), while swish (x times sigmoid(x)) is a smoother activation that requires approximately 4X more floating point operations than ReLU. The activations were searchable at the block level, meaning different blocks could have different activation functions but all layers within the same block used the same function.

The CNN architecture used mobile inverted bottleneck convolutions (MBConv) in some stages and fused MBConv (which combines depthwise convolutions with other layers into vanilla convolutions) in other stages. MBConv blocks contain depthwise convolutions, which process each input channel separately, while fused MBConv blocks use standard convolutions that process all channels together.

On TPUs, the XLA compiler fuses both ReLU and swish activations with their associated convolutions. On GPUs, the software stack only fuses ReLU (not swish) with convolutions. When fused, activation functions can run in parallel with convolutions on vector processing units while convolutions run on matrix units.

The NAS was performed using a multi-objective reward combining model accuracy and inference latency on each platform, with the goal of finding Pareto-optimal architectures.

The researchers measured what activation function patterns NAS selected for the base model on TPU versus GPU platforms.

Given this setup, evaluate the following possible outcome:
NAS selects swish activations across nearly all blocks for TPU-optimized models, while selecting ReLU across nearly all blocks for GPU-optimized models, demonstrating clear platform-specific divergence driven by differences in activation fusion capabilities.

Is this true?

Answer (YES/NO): NO